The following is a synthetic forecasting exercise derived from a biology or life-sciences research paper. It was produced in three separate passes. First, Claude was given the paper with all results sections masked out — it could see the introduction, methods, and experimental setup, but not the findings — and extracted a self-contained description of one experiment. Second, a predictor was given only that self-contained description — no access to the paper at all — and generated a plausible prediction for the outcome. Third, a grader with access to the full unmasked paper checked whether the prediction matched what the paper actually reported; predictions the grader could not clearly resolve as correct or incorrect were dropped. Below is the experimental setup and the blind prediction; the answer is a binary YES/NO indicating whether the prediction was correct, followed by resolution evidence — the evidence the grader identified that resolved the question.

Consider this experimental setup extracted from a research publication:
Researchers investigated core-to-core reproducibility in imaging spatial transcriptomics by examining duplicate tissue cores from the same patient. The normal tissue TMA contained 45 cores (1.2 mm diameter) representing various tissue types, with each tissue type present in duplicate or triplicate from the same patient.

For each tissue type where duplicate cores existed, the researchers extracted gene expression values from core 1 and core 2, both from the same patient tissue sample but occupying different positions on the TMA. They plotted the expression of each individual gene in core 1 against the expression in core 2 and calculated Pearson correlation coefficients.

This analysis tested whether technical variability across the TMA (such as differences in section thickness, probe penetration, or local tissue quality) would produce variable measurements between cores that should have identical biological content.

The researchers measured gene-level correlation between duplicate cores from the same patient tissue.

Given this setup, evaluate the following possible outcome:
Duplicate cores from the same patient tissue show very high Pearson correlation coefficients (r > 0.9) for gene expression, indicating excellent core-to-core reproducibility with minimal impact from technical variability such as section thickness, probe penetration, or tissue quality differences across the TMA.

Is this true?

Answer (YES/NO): NO